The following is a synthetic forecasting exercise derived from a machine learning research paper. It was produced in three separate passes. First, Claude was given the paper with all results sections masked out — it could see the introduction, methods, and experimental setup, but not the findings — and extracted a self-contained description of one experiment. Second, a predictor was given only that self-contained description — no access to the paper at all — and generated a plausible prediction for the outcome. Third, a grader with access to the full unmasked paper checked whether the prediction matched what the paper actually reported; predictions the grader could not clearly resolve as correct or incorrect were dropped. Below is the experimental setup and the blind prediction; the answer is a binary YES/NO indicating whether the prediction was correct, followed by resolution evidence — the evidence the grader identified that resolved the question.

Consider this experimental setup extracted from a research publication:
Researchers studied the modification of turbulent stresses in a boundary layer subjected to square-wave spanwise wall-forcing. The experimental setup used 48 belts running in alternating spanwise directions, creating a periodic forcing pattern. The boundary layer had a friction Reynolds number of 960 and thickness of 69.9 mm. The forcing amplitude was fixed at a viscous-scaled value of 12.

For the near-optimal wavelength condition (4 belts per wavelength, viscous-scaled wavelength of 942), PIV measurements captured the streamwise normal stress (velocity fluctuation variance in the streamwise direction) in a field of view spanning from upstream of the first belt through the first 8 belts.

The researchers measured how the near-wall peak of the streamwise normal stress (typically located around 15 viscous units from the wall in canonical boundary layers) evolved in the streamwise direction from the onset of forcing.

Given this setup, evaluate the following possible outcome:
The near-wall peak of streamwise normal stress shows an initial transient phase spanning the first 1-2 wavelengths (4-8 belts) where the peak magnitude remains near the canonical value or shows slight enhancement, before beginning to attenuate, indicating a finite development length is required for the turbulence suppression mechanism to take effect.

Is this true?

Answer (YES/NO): NO